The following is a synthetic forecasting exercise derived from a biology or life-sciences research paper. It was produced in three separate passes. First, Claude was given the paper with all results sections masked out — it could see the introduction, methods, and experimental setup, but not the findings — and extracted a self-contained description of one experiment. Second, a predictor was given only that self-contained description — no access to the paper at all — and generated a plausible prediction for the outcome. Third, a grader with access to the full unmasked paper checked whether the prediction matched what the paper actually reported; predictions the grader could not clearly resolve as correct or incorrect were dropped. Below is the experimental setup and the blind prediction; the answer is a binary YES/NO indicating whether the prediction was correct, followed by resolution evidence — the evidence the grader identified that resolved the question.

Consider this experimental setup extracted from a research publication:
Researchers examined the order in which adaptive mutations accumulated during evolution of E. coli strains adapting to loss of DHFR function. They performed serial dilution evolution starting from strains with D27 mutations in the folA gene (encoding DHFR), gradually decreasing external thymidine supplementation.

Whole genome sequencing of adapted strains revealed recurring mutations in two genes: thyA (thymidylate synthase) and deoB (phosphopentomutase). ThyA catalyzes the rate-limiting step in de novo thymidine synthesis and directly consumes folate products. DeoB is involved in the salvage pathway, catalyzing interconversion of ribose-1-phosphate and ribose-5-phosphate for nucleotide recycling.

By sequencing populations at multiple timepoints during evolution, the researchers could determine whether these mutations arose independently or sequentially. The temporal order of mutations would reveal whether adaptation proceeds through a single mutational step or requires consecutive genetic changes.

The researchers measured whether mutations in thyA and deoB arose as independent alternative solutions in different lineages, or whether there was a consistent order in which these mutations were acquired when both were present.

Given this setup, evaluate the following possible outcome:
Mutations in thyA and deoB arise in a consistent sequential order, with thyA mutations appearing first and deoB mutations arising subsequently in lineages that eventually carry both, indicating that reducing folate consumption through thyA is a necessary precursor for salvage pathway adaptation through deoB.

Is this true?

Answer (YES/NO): YES